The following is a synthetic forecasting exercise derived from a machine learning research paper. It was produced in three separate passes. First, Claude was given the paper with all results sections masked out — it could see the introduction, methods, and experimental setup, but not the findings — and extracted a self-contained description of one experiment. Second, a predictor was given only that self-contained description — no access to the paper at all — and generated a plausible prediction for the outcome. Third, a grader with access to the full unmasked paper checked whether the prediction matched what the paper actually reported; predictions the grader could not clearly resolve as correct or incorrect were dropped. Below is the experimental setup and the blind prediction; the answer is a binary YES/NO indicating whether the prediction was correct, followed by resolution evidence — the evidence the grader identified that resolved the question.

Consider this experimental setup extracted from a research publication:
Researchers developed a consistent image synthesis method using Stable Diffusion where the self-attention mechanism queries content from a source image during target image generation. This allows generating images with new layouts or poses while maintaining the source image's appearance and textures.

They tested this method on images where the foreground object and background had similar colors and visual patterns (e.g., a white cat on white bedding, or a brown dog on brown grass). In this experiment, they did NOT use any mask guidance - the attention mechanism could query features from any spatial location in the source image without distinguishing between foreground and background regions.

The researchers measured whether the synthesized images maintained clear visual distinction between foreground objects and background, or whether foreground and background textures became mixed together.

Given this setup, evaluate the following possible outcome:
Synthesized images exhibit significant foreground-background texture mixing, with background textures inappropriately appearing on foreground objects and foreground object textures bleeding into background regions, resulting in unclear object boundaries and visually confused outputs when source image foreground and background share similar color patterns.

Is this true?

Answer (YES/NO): YES